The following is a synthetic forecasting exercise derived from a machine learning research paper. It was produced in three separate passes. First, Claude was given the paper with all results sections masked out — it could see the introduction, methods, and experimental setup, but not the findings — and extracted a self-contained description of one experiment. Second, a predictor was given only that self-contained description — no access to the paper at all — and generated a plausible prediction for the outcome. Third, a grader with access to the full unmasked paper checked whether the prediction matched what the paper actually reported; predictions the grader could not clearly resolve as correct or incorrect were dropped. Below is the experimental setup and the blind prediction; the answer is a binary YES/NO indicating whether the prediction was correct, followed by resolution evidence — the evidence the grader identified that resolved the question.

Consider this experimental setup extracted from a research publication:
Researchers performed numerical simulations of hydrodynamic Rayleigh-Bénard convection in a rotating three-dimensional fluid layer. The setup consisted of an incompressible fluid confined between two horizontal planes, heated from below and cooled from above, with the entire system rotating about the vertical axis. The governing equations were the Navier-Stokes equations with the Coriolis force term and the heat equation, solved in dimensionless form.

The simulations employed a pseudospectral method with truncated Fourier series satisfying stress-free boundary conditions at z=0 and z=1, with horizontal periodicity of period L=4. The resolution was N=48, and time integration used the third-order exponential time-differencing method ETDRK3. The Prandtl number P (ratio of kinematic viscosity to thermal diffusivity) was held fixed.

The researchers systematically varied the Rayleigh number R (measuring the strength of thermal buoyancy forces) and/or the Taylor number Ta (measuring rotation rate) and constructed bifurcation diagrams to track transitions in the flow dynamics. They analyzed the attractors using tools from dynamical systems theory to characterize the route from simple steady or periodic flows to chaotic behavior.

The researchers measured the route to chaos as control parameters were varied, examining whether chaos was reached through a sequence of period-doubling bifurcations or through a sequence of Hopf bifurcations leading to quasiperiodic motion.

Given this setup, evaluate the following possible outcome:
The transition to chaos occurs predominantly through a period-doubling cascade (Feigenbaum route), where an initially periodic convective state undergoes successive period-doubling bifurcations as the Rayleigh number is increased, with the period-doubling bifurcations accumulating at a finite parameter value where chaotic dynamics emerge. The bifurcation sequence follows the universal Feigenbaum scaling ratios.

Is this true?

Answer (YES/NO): NO